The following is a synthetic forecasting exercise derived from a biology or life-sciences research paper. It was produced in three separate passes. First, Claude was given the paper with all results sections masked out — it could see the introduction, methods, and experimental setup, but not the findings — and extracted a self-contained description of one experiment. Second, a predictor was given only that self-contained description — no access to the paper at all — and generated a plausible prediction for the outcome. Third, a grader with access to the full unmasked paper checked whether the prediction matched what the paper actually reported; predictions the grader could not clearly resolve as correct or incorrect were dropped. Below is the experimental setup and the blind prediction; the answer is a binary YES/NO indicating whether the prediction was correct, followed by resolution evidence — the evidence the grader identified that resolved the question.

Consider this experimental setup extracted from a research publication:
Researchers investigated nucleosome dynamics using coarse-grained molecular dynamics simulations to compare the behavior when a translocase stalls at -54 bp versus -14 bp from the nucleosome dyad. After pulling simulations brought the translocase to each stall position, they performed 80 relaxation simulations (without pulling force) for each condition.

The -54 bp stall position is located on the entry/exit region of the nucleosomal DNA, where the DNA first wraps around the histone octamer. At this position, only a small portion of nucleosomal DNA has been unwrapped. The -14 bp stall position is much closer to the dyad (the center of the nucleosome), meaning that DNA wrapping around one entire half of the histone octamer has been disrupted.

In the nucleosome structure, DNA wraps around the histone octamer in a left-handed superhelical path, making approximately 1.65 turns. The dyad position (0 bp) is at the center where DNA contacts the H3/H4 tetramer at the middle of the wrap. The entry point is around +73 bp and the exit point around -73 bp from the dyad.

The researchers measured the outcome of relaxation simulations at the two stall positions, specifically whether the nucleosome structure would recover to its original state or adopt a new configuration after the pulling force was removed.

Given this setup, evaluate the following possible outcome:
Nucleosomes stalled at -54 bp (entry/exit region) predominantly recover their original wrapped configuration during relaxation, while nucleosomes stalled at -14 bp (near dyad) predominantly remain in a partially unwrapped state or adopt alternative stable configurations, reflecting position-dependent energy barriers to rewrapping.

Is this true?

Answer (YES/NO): YES